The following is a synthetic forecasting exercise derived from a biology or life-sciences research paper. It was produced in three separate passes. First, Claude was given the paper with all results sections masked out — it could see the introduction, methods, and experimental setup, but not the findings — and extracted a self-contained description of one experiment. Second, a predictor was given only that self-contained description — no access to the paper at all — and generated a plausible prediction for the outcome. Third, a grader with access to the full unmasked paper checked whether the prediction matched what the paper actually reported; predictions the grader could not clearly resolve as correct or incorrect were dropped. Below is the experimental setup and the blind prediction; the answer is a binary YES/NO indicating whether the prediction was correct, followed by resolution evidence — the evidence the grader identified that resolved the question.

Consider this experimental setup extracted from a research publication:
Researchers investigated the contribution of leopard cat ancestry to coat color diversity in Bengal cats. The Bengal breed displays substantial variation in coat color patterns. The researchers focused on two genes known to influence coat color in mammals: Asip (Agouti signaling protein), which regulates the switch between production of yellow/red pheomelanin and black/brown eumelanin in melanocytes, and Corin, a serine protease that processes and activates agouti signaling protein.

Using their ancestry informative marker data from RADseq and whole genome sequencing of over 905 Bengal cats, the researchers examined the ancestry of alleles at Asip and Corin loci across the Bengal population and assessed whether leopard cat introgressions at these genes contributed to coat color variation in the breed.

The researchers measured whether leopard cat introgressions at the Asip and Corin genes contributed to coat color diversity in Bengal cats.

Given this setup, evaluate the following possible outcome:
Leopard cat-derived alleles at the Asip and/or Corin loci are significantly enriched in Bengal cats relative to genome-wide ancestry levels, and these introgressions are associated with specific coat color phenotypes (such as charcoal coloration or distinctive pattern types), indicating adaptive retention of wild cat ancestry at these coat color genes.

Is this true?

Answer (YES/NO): NO